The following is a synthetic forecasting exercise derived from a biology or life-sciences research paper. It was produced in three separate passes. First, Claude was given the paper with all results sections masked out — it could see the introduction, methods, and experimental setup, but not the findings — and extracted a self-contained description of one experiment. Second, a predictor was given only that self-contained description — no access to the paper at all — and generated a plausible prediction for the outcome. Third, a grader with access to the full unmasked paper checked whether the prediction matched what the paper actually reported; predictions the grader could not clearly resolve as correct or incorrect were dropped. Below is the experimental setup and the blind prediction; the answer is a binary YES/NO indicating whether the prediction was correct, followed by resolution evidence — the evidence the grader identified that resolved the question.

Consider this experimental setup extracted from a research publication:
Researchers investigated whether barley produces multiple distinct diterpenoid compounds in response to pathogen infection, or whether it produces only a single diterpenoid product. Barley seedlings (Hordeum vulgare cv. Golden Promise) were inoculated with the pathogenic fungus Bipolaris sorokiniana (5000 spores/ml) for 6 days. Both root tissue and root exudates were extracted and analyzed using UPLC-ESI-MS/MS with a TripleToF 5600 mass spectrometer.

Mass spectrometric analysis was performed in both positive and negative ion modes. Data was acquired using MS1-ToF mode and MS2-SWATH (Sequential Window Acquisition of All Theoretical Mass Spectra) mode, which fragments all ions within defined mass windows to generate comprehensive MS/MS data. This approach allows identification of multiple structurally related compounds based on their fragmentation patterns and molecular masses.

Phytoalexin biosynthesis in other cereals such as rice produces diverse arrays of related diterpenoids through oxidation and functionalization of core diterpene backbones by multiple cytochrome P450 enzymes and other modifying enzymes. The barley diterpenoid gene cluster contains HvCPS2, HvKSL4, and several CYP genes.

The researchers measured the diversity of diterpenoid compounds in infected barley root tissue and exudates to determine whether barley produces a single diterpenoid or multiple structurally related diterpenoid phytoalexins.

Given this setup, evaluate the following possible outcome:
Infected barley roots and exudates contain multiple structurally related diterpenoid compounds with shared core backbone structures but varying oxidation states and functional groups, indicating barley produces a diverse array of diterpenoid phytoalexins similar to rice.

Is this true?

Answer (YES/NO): YES